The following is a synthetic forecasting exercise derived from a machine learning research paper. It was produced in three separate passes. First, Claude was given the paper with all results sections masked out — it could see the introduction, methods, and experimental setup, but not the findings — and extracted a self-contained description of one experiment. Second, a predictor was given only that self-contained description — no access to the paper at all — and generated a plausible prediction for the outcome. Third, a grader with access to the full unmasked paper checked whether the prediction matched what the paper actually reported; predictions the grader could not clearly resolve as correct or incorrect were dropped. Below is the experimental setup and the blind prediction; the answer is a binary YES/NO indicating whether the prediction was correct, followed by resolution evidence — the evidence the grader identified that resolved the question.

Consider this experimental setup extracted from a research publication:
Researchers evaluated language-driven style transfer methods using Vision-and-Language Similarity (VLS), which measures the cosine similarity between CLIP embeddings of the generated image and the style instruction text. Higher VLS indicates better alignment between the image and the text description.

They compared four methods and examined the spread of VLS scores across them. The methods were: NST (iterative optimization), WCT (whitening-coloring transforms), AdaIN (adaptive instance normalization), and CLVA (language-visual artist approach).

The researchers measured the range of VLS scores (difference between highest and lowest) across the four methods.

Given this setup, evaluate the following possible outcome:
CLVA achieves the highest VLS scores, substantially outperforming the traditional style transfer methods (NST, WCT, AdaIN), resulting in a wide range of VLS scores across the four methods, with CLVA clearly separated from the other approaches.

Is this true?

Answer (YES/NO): NO